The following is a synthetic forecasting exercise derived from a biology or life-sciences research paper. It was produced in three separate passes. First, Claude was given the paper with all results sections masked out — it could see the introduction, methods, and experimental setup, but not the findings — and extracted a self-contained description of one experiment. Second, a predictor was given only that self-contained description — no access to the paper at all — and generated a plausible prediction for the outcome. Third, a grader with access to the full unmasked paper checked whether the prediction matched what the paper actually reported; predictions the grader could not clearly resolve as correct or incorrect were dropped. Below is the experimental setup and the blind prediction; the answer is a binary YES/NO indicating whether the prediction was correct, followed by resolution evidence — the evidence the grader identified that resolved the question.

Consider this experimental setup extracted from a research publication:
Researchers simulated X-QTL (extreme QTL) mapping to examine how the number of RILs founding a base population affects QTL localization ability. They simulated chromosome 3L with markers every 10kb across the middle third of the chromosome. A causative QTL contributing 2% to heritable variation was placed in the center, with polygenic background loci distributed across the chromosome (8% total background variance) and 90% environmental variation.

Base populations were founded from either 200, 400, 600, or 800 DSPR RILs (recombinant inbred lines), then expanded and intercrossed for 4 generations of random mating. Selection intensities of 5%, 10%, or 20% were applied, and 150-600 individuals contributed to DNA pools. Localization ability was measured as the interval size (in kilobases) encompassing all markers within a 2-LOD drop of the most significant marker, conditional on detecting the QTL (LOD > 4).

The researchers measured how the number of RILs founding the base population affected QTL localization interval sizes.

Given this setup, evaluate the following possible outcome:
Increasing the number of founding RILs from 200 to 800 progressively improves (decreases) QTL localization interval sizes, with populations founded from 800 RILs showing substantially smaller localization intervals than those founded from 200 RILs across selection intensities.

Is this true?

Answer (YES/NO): NO